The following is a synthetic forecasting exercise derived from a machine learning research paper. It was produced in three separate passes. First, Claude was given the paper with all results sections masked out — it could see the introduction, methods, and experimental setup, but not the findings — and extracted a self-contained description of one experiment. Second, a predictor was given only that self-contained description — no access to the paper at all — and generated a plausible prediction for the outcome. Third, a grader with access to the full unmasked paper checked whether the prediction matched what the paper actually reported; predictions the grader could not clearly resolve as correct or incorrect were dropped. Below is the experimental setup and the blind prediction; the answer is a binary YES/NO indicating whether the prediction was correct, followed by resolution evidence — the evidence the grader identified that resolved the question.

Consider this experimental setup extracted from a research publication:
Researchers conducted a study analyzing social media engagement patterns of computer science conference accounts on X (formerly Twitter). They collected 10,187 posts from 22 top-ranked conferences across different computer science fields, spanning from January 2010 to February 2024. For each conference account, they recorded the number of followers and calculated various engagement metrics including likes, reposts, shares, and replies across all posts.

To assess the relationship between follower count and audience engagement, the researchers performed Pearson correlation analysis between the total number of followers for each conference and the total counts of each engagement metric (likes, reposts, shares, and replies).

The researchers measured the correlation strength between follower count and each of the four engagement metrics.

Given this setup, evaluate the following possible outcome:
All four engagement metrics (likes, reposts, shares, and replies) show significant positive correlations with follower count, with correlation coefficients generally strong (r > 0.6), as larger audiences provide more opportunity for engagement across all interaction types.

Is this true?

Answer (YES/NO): NO